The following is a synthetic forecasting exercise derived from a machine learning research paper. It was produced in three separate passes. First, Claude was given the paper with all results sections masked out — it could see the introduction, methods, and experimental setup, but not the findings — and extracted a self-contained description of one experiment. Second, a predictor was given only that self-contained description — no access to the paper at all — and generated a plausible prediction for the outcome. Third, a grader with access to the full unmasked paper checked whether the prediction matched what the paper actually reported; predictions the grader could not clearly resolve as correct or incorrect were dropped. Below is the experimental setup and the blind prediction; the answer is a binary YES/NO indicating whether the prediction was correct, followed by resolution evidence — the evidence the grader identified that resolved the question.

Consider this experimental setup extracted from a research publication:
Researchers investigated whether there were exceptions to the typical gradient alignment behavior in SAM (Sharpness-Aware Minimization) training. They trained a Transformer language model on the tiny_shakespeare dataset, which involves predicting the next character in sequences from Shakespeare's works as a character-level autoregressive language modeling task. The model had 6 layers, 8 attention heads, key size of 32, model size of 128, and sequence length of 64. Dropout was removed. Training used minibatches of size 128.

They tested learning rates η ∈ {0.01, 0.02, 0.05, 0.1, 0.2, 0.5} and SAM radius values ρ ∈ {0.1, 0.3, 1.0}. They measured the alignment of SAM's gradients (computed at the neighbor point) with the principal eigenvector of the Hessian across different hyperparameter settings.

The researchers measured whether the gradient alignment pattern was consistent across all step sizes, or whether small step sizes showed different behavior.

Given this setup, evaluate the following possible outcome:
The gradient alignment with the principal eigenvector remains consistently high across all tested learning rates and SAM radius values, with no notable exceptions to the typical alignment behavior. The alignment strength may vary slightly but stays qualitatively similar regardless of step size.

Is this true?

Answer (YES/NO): NO